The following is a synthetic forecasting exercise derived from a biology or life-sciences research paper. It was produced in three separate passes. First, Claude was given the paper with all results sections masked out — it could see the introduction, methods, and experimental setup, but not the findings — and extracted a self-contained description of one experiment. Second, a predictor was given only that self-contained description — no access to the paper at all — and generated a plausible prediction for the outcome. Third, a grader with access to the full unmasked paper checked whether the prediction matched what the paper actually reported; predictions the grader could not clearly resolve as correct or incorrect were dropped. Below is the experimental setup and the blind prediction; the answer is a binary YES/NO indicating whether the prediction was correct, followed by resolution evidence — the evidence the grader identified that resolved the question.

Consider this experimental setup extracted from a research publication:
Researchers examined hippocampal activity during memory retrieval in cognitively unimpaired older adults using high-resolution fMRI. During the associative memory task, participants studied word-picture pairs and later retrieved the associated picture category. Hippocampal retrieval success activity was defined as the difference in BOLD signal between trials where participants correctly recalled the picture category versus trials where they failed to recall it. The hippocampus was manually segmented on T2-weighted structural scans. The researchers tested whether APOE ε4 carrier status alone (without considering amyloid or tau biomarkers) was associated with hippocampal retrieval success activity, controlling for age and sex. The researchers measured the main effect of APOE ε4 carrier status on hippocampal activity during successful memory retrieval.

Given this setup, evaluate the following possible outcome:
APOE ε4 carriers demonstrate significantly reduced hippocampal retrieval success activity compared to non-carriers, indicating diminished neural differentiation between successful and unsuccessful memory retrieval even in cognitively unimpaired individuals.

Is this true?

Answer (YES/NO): NO